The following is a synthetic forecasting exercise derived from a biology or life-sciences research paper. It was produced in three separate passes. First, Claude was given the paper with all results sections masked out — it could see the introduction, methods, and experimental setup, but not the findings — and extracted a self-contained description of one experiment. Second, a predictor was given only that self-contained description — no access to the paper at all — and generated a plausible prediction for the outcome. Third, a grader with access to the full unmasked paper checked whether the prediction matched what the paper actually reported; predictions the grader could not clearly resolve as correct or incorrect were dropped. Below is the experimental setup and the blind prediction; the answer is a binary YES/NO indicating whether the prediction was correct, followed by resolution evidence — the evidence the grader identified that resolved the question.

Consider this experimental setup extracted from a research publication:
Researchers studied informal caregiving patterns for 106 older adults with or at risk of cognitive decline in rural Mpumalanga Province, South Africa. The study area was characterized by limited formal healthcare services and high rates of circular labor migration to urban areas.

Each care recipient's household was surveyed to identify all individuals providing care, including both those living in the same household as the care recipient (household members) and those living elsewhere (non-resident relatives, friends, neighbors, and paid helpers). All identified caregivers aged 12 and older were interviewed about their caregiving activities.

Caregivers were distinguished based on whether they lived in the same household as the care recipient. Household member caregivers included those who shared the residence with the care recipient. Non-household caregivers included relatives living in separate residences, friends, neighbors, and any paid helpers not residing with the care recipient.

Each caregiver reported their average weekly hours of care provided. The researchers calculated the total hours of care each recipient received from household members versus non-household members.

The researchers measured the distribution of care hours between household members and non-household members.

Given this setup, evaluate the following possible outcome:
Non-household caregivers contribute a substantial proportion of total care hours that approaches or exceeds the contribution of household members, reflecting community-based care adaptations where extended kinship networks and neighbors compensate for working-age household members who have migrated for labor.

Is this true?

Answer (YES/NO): NO